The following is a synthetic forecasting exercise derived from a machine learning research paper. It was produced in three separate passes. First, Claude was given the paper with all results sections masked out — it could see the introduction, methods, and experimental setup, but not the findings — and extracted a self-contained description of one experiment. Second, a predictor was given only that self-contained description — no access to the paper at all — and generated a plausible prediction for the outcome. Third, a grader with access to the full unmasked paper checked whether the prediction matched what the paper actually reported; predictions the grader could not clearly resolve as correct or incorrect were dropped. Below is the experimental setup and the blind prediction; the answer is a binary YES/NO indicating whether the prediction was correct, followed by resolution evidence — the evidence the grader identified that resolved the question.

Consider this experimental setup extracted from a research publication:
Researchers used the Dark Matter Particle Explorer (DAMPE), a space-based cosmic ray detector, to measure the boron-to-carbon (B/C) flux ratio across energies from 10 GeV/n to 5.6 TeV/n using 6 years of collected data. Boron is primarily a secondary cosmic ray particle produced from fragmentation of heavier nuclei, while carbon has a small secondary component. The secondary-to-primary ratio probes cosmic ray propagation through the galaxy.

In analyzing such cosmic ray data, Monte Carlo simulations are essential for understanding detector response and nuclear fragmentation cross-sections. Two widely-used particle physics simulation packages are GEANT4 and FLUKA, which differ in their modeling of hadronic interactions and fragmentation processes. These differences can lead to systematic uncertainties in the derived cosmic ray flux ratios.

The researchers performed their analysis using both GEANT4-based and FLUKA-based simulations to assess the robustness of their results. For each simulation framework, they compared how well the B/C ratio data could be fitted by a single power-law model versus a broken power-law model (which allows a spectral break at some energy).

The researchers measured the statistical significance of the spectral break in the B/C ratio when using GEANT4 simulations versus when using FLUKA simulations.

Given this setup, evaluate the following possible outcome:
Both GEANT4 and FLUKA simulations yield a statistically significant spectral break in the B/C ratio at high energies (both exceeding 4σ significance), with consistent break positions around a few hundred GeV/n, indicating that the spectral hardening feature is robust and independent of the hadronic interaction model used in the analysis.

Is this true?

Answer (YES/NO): NO